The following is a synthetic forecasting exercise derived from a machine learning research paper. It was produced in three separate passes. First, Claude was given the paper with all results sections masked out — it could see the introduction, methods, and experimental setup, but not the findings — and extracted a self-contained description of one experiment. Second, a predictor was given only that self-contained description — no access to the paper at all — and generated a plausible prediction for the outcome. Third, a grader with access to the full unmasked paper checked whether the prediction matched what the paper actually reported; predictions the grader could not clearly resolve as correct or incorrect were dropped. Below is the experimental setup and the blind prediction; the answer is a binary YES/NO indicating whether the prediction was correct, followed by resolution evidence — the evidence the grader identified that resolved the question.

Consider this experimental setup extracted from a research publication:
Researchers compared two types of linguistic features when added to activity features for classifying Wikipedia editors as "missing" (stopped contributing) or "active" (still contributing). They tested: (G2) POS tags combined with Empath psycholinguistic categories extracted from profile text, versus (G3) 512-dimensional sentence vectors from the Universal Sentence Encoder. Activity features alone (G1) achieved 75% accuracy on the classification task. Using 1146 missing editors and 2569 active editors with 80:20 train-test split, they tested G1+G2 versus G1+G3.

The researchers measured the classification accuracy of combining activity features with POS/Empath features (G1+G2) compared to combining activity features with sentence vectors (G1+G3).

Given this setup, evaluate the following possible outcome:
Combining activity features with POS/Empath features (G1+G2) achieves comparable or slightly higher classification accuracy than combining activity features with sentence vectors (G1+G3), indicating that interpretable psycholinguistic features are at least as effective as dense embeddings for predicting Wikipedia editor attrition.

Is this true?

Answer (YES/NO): YES